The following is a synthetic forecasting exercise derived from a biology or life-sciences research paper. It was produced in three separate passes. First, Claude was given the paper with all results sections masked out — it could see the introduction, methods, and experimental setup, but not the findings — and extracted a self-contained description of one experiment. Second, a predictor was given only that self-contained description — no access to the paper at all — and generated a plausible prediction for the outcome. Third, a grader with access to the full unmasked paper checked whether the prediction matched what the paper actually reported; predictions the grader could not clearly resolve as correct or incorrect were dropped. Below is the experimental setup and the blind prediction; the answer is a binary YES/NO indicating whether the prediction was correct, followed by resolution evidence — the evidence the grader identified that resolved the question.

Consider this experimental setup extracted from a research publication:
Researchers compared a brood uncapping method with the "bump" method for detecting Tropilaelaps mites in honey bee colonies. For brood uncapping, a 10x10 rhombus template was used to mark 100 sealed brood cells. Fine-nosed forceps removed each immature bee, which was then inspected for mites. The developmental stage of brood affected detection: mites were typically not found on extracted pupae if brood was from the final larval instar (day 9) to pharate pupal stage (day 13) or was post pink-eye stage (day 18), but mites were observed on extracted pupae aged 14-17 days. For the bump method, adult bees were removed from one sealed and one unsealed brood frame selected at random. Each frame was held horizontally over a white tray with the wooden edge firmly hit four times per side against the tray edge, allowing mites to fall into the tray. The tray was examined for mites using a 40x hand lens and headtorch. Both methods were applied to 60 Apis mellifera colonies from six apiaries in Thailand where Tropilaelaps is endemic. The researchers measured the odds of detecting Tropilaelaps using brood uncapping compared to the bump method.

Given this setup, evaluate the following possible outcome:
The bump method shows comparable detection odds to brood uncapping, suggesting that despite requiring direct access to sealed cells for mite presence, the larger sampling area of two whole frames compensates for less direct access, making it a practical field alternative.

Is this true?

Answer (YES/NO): NO